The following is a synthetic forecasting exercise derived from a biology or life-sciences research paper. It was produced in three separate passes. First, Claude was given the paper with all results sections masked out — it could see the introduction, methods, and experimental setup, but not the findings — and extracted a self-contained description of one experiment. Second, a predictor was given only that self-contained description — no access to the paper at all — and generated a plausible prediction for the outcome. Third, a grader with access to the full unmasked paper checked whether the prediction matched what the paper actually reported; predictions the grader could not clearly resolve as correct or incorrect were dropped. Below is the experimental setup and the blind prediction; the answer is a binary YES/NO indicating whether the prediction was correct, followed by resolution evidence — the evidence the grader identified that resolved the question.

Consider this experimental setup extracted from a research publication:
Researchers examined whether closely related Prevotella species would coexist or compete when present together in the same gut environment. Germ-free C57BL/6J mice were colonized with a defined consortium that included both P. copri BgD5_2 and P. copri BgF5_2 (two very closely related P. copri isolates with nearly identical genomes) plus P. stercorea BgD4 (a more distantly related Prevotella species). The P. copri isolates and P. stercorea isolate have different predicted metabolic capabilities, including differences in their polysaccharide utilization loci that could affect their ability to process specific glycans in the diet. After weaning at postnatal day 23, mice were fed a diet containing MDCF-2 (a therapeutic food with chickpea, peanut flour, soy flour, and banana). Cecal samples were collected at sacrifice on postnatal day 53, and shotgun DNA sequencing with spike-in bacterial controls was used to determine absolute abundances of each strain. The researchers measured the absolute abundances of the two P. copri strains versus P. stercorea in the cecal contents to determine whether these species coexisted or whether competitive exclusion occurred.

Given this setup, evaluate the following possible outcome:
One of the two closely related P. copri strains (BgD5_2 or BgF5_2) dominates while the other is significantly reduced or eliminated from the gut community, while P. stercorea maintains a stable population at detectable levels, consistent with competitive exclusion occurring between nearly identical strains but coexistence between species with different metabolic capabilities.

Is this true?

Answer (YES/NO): NO